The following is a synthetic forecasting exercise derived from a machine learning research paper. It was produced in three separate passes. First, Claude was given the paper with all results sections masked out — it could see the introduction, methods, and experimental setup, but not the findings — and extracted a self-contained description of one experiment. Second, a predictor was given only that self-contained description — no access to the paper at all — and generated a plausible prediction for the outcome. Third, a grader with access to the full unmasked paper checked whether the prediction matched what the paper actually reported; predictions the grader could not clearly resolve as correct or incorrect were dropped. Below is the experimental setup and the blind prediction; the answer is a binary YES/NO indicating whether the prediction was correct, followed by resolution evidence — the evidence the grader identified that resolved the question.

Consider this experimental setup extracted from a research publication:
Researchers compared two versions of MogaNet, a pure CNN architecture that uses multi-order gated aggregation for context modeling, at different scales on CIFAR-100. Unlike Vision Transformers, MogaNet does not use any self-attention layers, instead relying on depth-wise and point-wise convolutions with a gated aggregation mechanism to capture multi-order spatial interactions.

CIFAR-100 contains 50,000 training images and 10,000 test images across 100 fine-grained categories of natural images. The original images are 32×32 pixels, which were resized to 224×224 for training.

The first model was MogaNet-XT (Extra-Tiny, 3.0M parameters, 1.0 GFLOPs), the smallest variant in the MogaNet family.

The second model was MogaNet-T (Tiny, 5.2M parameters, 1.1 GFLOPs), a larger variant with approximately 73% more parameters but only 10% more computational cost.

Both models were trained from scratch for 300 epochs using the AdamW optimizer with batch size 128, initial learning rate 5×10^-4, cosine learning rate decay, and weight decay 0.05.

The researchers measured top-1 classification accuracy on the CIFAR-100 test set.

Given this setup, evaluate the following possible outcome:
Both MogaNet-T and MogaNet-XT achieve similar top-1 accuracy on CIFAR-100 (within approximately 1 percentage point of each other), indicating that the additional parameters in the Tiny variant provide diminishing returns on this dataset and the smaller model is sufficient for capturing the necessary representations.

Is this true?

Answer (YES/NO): NO